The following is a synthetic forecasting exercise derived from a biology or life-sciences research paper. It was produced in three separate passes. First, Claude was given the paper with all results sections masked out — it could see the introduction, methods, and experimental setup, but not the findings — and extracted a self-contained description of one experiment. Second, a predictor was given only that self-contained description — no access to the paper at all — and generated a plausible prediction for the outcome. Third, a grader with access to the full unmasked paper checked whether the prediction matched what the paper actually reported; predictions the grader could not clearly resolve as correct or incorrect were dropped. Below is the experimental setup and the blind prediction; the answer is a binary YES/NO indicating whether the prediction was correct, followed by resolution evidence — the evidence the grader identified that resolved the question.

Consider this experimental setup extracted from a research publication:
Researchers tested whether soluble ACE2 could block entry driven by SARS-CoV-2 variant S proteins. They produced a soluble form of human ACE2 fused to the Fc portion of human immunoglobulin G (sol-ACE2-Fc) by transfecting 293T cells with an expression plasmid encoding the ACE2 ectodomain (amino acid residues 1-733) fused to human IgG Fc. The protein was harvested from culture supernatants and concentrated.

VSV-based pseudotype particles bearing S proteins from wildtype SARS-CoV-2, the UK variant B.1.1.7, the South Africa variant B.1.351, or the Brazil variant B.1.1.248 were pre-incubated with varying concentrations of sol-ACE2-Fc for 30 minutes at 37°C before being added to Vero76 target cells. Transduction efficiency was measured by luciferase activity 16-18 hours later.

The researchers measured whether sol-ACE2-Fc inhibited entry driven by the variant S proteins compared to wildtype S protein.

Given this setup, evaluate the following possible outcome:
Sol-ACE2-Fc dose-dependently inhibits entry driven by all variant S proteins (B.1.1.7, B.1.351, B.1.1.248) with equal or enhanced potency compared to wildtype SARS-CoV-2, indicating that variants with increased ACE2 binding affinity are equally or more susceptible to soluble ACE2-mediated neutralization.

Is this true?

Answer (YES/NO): YES